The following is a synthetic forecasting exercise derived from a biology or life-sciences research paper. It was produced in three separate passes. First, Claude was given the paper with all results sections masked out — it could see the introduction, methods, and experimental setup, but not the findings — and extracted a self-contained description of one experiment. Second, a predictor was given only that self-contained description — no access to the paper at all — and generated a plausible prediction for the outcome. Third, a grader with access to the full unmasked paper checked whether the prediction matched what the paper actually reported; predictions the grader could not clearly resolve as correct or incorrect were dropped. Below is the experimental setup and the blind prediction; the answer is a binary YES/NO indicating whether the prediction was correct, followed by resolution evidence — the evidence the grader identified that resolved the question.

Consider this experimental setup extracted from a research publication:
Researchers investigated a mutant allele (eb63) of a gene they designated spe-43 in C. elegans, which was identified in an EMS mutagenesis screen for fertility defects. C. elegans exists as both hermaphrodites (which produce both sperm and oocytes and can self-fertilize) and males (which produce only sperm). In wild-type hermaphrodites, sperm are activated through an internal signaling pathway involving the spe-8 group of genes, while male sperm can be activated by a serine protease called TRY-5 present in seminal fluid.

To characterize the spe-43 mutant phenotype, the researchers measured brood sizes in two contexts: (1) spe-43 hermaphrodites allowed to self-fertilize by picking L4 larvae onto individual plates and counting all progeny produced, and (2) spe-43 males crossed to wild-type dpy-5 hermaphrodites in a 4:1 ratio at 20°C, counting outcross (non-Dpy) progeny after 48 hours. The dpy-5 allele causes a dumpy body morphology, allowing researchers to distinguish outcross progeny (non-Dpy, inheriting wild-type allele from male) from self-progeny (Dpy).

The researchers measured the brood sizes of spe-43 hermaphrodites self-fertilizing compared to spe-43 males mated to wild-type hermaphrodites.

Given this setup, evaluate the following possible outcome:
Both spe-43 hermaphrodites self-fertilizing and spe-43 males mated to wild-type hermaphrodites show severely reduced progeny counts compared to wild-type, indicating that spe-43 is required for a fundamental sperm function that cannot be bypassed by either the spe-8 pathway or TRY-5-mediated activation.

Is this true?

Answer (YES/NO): NO